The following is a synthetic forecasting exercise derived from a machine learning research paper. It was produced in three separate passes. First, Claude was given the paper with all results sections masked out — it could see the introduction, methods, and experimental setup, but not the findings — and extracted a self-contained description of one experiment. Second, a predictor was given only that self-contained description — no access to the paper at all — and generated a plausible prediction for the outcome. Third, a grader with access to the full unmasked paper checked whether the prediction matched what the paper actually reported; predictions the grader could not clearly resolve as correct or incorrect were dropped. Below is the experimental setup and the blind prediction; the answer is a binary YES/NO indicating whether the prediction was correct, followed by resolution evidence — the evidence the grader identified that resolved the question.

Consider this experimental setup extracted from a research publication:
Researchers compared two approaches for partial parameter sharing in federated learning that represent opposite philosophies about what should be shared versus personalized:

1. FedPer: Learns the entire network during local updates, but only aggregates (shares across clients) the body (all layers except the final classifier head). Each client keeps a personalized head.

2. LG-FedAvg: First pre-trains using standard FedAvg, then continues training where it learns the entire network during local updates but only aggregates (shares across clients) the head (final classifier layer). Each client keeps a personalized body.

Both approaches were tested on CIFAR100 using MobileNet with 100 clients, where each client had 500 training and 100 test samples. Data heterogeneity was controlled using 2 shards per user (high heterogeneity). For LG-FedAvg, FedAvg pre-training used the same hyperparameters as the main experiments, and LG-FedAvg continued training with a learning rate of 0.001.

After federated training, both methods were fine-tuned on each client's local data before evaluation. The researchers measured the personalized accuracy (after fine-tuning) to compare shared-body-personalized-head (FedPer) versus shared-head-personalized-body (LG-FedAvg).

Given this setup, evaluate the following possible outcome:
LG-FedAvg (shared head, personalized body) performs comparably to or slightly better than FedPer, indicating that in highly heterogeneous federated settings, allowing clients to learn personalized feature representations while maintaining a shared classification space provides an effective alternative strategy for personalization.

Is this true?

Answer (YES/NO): NO